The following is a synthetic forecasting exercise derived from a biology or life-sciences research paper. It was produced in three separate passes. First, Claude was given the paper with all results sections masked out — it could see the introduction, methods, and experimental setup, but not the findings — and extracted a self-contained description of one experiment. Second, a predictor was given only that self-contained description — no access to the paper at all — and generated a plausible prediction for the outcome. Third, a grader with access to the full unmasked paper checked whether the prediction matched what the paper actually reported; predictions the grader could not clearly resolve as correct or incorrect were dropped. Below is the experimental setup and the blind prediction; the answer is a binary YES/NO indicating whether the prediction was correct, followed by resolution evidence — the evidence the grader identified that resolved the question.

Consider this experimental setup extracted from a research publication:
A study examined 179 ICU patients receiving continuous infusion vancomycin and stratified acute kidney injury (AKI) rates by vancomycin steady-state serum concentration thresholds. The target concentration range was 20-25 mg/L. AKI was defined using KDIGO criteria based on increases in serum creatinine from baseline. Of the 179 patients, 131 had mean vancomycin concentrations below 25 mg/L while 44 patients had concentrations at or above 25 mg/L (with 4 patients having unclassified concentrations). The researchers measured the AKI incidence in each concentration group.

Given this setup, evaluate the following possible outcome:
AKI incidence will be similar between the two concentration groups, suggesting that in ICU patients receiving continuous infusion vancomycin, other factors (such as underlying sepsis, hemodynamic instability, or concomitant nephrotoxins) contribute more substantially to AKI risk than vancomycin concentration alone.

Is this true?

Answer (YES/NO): NO